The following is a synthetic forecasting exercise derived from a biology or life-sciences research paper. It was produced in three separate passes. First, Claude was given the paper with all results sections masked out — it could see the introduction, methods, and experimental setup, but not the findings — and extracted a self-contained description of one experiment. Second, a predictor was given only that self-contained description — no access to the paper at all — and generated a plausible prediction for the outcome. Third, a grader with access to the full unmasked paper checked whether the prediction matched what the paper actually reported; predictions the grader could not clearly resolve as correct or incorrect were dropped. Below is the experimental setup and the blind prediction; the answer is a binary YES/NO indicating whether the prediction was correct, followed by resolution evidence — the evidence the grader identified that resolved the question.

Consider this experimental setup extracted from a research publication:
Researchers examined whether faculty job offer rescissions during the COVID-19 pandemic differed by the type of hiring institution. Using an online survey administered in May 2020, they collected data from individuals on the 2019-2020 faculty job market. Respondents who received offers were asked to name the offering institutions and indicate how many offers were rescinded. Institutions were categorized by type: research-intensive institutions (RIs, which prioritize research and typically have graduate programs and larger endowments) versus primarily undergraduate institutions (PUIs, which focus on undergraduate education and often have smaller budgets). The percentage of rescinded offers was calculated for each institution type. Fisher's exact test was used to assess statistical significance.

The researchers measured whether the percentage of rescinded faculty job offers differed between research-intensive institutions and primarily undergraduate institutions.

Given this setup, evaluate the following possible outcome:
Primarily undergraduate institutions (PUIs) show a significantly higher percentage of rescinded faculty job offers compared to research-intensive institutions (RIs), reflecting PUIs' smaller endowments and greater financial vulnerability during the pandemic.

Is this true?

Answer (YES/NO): NO